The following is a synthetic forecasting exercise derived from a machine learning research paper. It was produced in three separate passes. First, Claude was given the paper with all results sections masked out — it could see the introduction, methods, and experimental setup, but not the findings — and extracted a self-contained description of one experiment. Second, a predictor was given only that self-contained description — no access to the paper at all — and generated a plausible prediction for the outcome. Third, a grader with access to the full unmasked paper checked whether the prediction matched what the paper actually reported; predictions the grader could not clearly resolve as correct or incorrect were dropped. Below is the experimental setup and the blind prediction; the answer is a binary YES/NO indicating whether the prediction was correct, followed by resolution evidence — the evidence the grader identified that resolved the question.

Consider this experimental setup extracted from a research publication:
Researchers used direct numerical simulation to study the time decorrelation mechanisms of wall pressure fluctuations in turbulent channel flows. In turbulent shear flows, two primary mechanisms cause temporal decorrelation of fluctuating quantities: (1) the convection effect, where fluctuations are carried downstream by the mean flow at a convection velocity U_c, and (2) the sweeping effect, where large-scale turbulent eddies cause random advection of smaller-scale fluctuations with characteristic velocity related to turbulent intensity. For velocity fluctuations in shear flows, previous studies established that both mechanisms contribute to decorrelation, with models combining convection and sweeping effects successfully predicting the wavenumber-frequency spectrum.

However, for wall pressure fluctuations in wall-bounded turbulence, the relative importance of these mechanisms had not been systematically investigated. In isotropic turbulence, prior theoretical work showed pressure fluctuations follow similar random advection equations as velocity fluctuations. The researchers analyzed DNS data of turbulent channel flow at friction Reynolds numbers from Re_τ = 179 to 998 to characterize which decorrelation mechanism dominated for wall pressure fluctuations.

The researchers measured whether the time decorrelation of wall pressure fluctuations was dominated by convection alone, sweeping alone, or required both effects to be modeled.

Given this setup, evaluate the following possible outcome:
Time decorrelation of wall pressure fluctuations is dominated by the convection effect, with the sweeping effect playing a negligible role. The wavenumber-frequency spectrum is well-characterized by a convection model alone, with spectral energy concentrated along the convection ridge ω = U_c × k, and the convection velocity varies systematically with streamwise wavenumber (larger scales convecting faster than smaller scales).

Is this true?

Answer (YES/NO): NO